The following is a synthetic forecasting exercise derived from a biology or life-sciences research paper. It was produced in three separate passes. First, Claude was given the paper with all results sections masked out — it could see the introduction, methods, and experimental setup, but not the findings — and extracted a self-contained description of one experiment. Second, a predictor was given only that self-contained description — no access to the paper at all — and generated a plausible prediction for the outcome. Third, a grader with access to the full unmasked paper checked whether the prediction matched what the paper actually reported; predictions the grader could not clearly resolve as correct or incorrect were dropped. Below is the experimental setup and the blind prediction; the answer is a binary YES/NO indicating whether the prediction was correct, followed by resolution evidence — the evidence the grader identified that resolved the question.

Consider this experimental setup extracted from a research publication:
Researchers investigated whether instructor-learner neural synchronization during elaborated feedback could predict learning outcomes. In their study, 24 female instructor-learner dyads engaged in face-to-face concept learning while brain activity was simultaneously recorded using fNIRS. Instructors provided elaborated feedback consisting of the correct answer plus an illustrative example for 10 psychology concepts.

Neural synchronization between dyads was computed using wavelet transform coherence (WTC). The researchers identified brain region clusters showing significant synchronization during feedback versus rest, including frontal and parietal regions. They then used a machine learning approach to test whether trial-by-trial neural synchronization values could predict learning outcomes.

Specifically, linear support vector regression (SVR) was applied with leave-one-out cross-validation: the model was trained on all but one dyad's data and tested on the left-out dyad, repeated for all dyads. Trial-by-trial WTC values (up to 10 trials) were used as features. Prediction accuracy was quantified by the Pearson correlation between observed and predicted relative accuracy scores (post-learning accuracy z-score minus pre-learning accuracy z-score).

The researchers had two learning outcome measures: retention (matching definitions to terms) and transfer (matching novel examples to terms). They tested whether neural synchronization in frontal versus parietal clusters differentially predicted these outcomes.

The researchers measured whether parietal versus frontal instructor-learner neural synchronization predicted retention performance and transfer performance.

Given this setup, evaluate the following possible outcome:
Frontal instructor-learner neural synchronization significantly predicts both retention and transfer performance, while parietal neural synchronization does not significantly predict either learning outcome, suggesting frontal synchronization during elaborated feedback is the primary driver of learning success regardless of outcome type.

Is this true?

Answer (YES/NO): NO